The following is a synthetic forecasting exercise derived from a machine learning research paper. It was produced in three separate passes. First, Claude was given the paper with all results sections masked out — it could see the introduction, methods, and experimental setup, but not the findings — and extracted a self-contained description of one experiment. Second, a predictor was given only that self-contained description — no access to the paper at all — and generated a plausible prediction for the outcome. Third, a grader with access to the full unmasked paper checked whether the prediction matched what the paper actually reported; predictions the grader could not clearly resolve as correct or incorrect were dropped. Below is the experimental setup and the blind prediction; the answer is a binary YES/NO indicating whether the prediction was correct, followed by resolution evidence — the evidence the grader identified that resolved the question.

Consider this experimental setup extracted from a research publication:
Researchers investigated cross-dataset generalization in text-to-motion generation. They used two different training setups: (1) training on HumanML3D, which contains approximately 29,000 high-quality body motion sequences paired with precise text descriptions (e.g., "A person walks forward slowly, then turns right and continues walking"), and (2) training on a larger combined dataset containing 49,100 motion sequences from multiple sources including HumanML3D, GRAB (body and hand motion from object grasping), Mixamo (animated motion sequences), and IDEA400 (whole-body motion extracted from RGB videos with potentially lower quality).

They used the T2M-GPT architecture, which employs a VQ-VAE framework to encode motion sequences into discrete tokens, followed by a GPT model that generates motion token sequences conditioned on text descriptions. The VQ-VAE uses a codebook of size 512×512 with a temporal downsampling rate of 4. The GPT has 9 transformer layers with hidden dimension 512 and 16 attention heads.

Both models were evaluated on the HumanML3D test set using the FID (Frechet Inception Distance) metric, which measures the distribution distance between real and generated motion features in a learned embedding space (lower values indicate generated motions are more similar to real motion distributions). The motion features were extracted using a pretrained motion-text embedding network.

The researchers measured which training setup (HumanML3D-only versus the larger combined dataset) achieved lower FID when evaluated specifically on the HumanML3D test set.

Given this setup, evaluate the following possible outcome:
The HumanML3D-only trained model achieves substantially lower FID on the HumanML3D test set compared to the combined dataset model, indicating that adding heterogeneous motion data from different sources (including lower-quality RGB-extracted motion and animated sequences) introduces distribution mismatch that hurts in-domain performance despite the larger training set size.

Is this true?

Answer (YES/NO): YES